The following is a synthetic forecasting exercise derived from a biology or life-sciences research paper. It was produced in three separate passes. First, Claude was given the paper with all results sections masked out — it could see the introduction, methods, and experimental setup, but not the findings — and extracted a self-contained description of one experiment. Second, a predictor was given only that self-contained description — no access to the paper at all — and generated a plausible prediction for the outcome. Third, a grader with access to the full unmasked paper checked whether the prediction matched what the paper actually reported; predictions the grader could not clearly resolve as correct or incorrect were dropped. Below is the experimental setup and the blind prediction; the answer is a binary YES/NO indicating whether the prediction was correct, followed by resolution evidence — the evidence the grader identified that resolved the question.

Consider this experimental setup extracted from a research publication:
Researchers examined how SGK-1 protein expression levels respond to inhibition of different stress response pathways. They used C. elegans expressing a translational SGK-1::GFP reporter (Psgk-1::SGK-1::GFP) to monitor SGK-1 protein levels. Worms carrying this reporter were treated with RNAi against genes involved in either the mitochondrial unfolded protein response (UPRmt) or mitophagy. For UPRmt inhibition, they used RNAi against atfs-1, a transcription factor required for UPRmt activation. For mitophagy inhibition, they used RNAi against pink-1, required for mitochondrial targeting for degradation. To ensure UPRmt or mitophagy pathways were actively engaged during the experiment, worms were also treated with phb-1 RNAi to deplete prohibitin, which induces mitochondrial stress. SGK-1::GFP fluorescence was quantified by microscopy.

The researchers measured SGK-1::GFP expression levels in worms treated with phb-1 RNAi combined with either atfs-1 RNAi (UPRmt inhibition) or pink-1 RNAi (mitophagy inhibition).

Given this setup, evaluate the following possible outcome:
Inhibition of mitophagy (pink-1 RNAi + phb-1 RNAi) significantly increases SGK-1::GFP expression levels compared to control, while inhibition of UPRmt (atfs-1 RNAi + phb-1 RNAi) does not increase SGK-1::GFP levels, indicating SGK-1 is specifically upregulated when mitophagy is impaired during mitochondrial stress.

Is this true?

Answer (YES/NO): NO